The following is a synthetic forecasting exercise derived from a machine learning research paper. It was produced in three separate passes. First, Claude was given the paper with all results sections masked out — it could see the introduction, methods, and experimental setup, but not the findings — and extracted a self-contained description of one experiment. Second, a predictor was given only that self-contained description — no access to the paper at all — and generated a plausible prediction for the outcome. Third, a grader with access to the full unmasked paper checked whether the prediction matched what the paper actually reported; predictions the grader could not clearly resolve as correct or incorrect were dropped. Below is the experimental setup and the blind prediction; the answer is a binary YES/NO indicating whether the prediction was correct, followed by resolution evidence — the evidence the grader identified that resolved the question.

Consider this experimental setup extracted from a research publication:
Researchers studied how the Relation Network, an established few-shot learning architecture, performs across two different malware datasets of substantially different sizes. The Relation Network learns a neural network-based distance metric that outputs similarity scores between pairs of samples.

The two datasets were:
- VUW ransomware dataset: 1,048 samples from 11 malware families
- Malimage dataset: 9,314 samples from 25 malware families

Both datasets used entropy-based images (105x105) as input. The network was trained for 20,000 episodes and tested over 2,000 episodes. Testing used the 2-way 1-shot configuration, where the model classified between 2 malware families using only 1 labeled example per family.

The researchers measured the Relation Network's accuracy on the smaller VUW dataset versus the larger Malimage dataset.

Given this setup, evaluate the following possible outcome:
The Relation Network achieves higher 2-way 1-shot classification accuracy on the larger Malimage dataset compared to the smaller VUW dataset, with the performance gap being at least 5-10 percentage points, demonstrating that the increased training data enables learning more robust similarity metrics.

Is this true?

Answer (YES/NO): YES